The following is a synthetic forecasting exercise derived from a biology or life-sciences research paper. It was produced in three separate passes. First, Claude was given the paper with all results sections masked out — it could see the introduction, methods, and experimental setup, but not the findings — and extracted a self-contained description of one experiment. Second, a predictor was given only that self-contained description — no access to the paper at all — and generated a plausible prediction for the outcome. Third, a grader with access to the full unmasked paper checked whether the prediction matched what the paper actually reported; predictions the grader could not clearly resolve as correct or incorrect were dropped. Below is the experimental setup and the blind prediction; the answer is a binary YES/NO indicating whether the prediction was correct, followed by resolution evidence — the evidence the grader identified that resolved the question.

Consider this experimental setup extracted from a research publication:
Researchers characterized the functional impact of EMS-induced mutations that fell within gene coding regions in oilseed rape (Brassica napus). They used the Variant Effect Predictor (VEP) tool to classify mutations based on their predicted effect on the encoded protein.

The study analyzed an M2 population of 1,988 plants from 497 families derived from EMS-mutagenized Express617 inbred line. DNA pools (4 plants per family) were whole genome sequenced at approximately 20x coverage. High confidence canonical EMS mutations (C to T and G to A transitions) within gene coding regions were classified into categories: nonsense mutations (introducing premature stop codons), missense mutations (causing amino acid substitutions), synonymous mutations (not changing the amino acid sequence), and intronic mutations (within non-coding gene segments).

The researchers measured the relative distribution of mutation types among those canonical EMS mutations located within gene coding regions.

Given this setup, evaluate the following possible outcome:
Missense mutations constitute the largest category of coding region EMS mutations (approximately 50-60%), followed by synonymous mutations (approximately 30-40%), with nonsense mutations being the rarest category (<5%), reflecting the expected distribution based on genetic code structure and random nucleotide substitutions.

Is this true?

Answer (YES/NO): NO